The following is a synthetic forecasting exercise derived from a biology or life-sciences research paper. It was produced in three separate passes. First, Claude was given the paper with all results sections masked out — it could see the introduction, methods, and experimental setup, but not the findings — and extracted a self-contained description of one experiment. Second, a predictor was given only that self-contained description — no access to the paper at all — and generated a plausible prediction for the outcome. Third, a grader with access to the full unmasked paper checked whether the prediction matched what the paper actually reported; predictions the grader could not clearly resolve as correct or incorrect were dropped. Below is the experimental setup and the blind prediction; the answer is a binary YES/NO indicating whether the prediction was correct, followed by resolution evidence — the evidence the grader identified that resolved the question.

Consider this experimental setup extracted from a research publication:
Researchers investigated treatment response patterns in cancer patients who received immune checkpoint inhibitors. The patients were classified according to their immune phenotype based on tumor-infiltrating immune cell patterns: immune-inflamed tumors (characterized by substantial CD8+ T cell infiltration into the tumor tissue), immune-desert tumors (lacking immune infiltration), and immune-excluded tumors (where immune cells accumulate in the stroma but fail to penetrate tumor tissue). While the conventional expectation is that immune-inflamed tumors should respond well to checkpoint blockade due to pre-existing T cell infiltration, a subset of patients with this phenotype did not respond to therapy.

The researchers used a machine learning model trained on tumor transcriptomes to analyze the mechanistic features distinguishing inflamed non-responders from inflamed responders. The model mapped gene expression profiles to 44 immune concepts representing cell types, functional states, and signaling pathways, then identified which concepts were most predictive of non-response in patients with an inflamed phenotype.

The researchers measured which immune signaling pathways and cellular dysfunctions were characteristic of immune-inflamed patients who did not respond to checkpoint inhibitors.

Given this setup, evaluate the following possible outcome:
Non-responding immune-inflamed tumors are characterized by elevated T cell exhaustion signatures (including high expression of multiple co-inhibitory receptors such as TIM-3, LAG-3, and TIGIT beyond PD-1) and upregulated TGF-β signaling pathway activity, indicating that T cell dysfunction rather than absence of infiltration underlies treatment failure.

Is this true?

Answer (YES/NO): NO